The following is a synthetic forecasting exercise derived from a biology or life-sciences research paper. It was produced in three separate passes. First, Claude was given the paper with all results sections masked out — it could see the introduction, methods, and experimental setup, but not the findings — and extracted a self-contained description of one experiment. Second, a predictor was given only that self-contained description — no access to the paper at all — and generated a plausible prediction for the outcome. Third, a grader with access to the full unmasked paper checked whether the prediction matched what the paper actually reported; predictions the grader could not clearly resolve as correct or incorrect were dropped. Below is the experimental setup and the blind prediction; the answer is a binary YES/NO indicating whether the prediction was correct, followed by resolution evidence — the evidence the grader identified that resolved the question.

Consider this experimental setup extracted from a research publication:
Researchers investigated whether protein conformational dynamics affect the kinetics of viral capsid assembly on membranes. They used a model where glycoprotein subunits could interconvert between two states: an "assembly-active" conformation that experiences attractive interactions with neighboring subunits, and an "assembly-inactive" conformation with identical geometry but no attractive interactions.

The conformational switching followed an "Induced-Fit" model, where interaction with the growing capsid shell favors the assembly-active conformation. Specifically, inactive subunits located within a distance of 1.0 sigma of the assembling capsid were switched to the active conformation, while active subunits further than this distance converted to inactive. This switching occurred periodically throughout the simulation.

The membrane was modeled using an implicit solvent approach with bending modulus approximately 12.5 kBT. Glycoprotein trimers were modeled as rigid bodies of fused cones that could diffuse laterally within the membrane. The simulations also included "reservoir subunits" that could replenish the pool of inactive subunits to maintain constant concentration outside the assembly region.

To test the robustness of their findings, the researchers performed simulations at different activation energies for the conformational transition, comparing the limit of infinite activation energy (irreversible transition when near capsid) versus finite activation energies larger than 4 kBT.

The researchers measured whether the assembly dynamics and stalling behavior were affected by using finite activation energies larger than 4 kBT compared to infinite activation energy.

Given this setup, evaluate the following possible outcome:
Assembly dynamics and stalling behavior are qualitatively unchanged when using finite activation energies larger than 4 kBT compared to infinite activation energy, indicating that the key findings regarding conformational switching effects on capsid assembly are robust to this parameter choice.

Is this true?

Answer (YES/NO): YES